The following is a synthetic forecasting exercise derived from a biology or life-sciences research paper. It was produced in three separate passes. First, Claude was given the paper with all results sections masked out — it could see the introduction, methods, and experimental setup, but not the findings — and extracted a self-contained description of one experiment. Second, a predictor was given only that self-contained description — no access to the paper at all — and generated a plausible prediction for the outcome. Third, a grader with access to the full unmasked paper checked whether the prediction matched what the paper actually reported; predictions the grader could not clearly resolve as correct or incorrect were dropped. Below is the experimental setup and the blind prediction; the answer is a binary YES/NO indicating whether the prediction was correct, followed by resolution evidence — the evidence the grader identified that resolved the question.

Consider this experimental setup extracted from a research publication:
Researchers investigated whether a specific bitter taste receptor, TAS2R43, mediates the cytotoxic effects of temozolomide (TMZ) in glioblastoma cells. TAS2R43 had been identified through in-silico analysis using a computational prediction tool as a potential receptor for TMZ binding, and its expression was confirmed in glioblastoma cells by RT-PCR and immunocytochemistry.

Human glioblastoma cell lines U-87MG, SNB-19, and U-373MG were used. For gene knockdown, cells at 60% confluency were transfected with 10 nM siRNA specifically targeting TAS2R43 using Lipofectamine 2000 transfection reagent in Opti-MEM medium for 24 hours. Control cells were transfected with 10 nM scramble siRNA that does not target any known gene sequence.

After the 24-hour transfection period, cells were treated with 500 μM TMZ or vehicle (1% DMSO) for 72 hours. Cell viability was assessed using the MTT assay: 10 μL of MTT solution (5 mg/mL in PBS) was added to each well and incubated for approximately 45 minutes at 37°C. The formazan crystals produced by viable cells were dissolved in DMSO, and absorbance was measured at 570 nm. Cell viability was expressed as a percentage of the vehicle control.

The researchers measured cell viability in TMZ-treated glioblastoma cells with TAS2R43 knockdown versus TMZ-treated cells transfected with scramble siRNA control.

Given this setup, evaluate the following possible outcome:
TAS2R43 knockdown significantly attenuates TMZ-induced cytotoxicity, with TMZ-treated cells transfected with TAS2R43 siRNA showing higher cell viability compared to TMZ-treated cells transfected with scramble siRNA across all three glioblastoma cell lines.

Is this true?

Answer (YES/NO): YES